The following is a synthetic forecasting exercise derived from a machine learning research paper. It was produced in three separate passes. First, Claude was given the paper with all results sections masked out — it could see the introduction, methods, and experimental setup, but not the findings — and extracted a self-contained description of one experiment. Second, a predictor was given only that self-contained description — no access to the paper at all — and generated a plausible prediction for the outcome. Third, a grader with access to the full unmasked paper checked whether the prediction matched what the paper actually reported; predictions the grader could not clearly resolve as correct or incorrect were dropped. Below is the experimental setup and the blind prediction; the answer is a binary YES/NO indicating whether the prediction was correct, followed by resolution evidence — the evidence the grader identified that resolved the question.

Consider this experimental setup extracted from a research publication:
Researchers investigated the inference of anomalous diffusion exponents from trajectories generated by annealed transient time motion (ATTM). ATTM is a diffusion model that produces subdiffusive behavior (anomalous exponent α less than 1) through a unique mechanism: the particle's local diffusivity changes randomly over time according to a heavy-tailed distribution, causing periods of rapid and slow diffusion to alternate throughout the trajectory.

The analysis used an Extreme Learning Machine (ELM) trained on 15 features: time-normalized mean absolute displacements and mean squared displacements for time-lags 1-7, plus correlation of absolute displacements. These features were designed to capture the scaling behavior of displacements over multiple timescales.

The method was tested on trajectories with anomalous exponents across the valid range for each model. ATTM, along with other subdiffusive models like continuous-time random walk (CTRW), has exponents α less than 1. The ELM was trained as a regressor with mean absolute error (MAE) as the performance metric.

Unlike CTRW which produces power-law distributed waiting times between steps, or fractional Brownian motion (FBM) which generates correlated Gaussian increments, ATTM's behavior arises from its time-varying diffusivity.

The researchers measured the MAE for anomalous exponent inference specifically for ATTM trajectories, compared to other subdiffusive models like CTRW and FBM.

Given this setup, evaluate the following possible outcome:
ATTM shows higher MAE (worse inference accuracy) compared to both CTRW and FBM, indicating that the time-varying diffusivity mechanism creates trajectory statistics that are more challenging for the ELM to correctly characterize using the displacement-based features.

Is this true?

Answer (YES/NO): YES